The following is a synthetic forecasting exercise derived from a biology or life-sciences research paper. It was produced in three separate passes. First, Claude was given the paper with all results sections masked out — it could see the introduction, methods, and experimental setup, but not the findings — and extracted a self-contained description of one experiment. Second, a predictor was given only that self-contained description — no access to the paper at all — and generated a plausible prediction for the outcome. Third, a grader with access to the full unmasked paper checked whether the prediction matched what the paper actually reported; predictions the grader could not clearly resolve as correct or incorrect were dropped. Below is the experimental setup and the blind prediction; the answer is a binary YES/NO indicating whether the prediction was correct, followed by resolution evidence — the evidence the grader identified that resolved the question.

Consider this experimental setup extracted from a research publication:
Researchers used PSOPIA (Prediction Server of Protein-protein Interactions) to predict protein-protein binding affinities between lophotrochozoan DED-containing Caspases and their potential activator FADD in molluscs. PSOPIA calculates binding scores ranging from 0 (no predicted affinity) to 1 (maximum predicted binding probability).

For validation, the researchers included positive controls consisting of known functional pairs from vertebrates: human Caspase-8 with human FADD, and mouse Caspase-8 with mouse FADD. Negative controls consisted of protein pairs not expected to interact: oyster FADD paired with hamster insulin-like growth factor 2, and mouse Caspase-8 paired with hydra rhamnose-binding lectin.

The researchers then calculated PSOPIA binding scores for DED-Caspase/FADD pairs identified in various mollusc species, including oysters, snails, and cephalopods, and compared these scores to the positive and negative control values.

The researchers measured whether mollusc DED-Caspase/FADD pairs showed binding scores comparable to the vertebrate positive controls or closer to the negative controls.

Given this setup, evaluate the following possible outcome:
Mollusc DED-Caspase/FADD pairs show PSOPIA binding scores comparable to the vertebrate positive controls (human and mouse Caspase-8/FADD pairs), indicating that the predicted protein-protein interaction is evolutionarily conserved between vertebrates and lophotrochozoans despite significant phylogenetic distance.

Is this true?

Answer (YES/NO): YES